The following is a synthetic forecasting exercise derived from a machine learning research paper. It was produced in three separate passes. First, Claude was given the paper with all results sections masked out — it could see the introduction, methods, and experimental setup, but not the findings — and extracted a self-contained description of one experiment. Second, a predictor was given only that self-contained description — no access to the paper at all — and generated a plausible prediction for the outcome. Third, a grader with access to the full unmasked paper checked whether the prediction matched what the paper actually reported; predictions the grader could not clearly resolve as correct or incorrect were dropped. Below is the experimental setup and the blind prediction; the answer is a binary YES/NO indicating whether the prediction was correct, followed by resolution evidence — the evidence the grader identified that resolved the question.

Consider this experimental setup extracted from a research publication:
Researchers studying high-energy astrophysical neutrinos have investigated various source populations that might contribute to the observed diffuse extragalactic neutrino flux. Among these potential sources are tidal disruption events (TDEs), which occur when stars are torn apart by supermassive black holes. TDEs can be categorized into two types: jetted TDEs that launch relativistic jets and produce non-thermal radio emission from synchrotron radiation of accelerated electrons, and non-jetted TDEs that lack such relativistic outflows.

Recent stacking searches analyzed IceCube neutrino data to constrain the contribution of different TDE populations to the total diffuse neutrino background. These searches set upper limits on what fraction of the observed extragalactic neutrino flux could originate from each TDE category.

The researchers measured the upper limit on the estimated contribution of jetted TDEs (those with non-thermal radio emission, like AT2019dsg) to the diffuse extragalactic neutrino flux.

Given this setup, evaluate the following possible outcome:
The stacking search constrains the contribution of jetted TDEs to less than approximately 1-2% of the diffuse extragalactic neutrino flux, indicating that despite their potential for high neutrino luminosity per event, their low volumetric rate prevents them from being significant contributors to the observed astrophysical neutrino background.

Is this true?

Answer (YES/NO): YES